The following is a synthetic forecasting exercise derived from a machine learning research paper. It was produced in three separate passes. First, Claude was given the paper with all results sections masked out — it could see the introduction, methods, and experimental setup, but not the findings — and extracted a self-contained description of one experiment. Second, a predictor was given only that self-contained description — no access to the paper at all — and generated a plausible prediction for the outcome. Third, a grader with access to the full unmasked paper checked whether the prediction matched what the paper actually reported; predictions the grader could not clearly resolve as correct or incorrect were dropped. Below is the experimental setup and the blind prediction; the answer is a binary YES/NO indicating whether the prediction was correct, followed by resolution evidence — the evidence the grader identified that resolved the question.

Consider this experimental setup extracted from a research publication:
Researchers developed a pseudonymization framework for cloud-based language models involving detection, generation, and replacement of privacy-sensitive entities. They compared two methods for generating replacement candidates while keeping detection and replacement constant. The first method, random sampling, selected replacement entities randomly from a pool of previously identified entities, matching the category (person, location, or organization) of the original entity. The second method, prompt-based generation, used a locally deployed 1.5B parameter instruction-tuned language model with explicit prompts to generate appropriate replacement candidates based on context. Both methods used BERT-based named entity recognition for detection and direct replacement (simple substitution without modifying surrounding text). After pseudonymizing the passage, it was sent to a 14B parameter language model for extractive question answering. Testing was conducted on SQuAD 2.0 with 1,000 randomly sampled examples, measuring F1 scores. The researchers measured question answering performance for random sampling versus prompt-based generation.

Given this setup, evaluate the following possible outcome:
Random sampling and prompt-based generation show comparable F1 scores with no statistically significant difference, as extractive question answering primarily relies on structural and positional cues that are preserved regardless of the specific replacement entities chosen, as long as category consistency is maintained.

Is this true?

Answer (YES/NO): YES